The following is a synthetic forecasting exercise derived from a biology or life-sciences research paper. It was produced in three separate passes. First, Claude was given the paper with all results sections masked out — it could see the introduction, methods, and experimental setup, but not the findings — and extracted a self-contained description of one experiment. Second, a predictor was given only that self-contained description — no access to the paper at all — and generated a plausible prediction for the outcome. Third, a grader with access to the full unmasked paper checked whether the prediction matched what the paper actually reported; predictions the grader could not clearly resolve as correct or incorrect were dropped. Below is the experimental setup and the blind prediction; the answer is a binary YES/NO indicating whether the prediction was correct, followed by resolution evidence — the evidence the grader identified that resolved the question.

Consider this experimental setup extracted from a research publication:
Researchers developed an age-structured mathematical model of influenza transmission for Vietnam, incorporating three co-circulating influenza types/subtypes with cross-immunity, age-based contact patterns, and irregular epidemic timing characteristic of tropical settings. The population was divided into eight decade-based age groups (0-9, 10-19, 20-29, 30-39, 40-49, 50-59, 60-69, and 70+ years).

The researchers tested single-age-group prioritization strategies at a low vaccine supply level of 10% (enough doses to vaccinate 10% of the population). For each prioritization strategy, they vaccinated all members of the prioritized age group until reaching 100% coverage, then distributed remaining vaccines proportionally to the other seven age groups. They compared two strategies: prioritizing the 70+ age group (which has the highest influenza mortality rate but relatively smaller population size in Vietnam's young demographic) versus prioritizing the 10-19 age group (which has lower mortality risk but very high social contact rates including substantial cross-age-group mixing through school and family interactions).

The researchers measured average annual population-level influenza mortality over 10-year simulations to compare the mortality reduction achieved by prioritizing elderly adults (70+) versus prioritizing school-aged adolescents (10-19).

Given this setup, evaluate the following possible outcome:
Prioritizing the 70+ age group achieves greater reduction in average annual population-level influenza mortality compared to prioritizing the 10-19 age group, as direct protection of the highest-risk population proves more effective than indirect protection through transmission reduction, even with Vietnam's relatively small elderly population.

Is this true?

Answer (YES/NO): NO